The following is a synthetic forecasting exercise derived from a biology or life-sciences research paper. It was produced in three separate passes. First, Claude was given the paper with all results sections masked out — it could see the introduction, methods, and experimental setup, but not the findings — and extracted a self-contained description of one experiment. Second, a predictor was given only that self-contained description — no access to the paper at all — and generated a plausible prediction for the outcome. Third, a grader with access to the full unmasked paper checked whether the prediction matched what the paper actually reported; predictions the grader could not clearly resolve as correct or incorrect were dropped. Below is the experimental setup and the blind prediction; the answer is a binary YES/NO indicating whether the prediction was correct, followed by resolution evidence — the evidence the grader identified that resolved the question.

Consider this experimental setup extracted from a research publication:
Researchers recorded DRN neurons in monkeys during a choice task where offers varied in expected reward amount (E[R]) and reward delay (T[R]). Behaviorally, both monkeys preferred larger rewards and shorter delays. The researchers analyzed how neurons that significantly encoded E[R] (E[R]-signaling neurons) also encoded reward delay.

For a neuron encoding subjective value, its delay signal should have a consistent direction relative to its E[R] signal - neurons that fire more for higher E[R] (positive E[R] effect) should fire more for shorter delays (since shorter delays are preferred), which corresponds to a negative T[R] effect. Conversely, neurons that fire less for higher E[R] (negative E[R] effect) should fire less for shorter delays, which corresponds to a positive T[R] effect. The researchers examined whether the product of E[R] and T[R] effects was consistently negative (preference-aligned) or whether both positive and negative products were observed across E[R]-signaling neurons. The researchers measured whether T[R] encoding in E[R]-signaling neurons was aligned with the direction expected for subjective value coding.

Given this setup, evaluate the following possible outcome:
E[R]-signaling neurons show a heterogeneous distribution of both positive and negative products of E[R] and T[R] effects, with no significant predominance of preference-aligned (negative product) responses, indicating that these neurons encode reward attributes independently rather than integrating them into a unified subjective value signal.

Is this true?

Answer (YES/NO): NO